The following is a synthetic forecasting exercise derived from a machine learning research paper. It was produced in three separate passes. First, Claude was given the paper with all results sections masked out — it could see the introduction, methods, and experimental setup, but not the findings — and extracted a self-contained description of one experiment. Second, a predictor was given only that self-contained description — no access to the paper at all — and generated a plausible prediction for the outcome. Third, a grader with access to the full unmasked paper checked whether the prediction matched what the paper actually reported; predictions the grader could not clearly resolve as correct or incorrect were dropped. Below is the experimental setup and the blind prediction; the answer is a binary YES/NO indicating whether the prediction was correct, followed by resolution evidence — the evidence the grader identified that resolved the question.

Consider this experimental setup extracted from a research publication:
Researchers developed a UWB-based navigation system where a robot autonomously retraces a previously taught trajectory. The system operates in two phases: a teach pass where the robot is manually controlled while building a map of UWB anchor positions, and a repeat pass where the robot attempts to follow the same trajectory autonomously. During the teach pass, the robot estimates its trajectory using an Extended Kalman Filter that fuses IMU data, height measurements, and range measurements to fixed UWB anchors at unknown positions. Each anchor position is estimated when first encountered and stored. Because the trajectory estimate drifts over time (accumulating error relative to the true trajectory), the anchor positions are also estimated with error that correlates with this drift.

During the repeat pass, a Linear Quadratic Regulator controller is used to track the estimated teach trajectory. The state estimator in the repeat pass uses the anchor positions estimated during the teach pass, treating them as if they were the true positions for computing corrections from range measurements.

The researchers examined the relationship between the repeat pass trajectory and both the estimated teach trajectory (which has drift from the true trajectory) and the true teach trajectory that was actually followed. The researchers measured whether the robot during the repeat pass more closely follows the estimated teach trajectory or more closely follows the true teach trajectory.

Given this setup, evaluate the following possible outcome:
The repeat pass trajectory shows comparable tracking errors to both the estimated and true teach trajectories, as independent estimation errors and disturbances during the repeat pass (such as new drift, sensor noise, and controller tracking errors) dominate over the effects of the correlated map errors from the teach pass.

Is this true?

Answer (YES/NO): NO